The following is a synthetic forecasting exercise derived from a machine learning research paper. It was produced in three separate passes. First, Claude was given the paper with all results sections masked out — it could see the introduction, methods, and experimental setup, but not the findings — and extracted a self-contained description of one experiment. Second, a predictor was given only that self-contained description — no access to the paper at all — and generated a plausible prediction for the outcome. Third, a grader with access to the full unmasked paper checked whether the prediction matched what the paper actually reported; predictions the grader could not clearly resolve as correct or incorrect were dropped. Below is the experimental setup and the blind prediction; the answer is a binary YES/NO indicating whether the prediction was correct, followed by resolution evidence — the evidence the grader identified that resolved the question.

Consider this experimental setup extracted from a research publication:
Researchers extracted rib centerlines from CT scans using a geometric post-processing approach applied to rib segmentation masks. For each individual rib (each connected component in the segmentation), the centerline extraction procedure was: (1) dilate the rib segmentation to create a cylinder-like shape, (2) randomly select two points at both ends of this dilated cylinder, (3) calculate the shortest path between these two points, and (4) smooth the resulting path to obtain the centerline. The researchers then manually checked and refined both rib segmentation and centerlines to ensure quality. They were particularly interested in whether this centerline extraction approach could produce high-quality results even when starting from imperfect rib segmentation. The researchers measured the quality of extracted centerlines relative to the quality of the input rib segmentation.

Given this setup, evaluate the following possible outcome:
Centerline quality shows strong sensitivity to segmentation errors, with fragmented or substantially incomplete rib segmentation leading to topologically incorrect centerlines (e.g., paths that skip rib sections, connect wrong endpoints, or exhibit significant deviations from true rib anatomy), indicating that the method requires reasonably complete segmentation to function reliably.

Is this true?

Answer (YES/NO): NO